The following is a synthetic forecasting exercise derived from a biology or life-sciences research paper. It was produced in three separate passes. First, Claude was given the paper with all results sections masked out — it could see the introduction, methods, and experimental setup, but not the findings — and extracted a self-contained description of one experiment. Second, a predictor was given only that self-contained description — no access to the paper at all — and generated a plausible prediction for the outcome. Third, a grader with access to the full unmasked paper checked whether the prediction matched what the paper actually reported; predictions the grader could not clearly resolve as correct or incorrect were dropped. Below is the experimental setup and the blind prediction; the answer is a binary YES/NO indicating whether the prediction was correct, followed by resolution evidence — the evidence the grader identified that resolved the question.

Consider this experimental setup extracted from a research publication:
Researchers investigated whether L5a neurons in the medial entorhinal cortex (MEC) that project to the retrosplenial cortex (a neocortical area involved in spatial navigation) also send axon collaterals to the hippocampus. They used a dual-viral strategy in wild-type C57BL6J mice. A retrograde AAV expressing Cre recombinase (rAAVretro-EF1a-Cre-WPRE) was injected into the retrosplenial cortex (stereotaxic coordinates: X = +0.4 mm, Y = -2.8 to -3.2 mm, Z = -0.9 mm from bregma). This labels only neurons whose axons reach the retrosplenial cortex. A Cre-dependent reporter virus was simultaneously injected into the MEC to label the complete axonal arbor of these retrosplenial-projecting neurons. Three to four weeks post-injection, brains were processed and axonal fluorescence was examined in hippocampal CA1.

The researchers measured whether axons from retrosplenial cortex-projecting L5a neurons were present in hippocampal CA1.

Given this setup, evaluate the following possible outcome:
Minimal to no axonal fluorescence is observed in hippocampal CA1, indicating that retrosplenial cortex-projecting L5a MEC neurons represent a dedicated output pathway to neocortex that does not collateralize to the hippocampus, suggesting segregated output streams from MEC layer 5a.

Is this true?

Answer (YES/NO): NO